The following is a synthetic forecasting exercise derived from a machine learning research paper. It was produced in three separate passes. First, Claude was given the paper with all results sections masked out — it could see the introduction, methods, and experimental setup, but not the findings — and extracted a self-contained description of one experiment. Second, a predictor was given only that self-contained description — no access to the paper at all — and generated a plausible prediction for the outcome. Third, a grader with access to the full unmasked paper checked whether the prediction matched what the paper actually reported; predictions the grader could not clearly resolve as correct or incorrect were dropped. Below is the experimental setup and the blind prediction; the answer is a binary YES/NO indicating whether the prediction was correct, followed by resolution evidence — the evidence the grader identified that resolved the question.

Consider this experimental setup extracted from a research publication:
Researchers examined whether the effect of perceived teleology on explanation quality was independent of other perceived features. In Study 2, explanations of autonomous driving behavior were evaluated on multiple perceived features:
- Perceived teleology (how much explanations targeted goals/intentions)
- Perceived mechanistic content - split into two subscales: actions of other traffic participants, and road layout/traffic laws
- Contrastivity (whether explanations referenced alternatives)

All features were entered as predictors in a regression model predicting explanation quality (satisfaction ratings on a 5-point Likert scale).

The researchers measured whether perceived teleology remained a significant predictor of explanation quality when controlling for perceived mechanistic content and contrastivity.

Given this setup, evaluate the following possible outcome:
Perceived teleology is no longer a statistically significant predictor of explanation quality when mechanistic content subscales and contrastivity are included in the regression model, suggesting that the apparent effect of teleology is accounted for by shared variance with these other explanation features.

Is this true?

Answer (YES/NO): NO